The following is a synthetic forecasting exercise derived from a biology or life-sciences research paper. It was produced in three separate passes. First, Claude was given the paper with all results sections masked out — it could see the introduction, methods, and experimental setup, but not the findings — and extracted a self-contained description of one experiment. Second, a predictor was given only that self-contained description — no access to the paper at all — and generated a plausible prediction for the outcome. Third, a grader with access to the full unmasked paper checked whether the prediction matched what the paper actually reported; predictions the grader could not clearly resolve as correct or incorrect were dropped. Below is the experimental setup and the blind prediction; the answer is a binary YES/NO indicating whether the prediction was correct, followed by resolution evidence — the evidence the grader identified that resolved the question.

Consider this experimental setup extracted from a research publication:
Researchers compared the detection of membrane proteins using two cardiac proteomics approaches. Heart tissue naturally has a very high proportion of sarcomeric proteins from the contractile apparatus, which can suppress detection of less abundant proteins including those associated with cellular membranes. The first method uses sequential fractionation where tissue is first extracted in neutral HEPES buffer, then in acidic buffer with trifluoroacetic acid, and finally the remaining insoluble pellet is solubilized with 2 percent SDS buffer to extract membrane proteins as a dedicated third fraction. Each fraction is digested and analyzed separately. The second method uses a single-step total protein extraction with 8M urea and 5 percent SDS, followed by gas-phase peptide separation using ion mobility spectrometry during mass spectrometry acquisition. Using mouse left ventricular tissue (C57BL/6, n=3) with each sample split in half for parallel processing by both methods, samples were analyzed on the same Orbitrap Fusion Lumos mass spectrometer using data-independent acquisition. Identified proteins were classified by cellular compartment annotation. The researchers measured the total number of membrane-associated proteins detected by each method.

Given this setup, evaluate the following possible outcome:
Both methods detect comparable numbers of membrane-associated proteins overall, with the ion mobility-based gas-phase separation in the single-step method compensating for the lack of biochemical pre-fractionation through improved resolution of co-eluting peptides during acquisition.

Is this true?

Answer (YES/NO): NO